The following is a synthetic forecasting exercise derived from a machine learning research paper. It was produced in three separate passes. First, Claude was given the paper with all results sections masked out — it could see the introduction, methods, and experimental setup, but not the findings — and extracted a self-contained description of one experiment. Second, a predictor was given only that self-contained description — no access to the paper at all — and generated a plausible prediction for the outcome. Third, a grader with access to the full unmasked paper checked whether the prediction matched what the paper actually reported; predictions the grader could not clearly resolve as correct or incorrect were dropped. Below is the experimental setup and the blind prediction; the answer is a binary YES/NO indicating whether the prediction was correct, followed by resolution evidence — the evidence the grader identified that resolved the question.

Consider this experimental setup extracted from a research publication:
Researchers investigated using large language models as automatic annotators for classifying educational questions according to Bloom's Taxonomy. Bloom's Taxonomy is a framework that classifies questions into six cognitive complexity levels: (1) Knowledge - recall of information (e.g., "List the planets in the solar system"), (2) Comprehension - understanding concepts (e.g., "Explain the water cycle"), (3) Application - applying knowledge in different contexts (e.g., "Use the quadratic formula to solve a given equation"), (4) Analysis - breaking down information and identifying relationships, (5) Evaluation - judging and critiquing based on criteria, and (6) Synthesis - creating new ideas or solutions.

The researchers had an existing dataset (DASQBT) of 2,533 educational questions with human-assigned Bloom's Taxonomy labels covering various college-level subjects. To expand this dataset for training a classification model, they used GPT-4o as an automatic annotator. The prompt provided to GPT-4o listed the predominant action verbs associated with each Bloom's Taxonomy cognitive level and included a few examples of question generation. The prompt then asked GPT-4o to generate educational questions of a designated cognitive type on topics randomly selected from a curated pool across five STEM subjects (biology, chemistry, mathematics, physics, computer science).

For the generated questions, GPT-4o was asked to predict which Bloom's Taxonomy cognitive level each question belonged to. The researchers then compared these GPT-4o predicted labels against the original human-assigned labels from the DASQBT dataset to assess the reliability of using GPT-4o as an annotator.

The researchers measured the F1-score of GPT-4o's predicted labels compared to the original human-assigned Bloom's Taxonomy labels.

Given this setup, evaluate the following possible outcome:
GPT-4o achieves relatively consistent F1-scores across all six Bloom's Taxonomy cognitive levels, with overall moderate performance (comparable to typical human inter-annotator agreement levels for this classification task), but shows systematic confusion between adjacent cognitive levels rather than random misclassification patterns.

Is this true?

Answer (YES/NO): NO